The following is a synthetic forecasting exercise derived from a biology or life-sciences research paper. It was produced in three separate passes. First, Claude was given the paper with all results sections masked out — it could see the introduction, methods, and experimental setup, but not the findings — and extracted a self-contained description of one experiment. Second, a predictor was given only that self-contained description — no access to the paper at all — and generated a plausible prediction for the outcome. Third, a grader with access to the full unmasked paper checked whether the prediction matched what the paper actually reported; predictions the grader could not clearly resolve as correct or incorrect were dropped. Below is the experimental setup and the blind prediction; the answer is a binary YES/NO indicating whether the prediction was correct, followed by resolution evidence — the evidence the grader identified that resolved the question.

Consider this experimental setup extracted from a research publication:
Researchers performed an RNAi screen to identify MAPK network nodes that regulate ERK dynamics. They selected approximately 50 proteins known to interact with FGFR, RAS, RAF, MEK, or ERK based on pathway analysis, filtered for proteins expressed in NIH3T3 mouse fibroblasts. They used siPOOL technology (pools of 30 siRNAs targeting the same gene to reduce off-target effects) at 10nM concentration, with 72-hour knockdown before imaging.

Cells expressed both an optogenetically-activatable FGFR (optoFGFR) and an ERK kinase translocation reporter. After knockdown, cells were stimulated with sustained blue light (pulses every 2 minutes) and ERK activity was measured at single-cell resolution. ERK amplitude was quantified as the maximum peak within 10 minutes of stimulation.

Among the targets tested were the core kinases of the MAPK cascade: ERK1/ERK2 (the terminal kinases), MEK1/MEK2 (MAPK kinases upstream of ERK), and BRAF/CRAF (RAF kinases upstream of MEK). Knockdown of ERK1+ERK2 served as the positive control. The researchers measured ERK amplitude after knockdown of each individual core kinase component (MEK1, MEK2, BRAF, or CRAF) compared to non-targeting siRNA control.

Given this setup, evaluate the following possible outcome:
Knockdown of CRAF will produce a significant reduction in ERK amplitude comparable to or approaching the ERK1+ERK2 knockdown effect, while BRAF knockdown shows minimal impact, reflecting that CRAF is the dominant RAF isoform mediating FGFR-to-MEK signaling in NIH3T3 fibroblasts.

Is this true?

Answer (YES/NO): NO